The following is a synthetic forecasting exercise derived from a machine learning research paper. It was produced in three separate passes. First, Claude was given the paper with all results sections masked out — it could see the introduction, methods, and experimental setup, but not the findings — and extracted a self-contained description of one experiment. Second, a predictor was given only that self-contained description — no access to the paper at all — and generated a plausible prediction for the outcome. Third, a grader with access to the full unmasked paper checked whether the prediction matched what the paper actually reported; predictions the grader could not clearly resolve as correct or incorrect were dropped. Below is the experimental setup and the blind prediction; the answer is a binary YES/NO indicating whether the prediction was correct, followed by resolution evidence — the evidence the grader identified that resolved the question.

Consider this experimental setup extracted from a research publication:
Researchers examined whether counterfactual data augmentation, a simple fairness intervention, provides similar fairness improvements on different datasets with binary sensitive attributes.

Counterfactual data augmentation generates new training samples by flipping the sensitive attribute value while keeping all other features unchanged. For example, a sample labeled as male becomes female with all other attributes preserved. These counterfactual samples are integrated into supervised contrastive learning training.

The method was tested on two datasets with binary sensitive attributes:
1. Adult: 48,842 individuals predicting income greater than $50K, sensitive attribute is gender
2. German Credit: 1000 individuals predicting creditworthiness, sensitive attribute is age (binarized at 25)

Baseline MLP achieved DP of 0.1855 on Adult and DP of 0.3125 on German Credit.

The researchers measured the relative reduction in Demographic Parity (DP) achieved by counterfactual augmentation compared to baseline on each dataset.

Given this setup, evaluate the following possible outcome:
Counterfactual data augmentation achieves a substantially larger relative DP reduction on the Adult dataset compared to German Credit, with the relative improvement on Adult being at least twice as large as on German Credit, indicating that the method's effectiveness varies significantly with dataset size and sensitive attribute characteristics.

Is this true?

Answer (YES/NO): NO